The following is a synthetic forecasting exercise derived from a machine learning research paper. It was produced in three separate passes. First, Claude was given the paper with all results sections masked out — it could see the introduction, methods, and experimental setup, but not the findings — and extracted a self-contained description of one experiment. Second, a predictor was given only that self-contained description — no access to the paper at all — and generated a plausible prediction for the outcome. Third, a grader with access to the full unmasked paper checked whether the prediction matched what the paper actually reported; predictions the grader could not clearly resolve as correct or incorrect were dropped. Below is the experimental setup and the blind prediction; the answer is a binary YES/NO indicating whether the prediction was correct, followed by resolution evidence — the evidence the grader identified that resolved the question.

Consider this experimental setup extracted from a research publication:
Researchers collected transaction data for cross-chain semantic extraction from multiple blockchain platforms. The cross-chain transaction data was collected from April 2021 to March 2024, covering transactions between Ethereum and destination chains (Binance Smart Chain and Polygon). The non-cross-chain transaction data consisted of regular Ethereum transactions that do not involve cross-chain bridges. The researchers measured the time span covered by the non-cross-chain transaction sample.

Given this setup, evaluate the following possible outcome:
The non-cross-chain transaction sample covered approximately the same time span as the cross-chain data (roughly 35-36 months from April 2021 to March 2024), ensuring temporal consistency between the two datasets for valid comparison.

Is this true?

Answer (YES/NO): NO